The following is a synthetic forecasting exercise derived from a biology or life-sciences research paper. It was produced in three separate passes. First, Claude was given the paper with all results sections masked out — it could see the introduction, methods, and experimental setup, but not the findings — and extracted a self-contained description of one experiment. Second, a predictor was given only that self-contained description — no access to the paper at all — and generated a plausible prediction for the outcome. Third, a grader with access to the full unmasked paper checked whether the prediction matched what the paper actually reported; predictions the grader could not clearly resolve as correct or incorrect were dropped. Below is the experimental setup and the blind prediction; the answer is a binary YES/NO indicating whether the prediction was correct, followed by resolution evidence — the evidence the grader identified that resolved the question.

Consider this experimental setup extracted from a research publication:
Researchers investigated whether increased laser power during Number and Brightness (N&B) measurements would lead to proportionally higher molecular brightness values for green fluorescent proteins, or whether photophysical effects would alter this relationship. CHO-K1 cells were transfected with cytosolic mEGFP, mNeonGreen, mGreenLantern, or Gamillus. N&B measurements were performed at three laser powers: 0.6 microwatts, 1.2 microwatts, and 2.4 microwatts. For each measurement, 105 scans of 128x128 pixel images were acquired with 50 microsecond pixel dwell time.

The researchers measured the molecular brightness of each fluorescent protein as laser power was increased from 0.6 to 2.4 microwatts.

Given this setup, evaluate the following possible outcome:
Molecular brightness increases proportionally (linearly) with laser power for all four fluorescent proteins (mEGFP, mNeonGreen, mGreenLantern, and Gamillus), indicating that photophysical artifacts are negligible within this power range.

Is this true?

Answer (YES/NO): YES